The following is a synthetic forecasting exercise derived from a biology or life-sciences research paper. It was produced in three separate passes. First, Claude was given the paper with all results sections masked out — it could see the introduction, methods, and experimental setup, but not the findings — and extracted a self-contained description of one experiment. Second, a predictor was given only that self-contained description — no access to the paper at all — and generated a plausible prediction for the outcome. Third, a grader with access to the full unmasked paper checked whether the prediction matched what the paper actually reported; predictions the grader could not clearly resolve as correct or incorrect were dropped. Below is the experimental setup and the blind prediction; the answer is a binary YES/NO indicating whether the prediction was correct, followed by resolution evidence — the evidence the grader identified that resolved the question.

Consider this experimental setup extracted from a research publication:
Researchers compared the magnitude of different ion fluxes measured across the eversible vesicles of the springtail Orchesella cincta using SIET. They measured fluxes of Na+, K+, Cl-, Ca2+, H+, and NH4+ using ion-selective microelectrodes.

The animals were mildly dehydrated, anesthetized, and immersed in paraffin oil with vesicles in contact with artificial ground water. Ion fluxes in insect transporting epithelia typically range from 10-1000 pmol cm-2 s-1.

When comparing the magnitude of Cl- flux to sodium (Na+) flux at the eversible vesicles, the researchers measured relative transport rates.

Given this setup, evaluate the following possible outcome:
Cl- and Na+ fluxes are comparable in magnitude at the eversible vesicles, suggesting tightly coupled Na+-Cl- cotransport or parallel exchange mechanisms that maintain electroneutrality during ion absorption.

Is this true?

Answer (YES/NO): NO